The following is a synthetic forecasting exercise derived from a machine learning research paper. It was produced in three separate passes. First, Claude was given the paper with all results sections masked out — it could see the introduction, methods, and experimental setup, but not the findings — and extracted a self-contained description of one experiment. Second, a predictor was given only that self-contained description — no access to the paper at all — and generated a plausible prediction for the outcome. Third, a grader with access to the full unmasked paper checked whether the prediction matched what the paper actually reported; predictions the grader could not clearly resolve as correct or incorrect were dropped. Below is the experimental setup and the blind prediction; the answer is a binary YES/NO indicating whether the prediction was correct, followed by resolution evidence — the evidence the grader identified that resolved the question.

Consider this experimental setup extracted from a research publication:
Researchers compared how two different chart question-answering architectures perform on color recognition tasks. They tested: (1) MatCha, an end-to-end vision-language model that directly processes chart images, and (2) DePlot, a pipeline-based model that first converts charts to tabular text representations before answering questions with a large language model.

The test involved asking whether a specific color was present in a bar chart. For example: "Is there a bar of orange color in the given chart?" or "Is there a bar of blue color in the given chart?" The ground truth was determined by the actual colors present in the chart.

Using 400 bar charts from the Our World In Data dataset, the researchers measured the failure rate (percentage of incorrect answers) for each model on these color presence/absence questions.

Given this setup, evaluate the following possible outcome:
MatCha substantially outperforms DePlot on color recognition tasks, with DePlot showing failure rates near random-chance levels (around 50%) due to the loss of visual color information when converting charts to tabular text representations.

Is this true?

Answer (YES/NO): NO